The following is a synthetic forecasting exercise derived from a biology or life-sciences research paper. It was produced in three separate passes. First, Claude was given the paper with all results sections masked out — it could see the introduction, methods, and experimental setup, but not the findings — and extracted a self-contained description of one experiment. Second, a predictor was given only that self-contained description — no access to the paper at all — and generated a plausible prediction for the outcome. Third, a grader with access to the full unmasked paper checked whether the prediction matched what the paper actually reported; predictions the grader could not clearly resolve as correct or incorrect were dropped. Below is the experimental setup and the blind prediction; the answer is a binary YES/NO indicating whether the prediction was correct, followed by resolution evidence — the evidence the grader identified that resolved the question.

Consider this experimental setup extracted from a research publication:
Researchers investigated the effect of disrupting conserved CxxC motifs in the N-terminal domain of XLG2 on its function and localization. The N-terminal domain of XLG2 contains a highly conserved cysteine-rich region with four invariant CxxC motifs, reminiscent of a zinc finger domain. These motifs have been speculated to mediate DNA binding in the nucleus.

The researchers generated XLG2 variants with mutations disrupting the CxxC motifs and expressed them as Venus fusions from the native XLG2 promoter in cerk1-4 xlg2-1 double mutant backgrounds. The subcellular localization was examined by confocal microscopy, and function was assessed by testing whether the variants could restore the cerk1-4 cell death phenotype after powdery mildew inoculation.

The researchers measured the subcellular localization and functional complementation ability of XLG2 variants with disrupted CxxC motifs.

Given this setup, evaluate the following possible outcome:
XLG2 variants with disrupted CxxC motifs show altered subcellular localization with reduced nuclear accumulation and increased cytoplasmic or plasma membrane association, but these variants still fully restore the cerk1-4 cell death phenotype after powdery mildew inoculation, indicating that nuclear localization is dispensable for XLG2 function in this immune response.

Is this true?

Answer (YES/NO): NO